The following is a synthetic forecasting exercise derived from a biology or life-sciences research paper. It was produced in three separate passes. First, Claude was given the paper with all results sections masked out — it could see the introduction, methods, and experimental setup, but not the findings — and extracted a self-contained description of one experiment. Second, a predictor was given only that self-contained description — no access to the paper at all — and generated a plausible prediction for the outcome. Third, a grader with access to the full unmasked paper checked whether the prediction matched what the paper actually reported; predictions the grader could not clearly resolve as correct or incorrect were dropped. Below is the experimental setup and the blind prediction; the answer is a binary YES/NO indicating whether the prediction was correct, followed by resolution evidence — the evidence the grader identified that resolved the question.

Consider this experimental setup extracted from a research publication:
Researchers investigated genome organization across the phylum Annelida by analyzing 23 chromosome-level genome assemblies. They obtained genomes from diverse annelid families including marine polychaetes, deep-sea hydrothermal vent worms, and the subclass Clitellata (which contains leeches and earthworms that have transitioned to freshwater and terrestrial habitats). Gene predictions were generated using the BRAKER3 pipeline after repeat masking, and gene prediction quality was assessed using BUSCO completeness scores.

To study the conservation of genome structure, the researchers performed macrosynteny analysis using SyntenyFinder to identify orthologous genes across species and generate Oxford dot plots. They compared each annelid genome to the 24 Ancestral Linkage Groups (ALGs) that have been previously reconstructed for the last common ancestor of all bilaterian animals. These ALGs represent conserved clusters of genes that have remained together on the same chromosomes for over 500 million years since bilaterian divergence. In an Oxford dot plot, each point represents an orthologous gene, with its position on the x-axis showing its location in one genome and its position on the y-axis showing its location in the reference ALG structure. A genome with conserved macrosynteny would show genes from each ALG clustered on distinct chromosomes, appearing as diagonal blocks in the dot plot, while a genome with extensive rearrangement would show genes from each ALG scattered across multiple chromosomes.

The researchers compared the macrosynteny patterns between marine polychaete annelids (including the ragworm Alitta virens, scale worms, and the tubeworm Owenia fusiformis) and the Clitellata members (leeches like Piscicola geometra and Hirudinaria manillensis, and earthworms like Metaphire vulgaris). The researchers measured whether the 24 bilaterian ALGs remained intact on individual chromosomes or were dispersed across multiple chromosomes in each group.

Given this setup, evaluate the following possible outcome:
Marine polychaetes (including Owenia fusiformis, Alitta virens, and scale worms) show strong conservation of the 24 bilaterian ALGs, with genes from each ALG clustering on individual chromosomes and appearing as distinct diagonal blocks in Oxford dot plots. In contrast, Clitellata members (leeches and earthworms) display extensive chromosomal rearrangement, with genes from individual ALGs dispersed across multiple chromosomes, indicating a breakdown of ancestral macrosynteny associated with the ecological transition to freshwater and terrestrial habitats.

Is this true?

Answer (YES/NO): YES